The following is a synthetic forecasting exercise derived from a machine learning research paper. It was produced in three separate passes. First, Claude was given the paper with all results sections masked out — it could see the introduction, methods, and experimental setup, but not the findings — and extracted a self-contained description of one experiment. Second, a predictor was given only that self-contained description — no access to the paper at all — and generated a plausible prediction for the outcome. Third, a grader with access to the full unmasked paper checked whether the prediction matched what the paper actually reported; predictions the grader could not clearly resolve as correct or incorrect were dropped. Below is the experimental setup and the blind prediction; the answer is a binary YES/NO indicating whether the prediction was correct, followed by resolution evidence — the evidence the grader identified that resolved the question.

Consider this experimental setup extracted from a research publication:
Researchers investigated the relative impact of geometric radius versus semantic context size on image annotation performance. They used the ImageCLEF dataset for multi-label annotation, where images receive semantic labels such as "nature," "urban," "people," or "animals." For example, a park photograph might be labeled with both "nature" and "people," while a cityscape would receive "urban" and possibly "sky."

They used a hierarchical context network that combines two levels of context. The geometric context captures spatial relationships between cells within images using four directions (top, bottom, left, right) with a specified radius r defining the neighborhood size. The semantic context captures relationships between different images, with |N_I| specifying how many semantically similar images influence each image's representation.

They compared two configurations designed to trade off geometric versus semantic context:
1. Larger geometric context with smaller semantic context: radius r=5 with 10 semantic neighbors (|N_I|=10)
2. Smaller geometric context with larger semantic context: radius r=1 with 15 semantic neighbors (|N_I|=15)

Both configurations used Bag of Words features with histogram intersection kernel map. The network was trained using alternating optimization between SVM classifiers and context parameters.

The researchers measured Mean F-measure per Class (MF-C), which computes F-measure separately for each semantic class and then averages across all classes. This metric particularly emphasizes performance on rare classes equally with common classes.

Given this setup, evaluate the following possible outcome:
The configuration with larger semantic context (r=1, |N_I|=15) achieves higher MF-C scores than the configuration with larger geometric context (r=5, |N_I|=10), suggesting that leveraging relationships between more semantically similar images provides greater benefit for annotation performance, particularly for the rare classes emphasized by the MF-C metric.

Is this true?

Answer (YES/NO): YES